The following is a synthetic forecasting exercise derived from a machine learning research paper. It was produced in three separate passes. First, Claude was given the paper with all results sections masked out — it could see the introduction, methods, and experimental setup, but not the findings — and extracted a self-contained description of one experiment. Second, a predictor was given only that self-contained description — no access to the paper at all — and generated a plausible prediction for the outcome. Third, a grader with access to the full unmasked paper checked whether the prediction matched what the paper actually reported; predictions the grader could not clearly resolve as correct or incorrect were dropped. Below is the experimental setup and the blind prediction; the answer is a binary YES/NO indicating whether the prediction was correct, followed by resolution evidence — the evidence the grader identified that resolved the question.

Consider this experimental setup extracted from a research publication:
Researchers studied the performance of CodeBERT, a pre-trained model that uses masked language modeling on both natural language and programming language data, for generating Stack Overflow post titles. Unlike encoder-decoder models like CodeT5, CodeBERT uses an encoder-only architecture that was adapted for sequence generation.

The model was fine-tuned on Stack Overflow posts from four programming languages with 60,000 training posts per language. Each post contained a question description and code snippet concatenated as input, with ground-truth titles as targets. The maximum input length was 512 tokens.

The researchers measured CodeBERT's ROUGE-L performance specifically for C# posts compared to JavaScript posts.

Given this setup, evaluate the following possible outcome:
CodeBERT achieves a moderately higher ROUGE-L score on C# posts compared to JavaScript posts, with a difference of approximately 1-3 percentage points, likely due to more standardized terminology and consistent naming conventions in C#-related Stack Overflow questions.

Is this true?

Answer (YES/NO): NO